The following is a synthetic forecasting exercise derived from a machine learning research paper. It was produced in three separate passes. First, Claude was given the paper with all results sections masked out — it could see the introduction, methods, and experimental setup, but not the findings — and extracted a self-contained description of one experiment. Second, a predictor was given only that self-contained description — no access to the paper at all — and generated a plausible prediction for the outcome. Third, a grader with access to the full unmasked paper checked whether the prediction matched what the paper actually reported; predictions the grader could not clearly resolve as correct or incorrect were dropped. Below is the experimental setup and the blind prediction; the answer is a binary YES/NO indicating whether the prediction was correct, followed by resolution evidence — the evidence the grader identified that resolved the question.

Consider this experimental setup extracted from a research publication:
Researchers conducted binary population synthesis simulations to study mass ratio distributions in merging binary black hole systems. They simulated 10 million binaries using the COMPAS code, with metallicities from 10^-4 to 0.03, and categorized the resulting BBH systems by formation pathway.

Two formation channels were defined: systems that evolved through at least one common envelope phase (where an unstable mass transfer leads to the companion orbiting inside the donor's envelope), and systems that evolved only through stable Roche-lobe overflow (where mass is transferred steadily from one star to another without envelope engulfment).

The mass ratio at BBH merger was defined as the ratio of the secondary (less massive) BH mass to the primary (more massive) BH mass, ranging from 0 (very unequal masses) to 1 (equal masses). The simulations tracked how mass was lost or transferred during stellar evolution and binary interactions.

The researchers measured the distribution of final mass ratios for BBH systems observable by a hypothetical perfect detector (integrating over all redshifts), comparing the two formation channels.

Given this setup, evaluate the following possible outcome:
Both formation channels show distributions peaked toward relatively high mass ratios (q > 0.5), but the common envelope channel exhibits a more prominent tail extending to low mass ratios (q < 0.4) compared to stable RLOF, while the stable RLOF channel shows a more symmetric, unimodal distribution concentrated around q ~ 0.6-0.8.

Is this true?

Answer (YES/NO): NO